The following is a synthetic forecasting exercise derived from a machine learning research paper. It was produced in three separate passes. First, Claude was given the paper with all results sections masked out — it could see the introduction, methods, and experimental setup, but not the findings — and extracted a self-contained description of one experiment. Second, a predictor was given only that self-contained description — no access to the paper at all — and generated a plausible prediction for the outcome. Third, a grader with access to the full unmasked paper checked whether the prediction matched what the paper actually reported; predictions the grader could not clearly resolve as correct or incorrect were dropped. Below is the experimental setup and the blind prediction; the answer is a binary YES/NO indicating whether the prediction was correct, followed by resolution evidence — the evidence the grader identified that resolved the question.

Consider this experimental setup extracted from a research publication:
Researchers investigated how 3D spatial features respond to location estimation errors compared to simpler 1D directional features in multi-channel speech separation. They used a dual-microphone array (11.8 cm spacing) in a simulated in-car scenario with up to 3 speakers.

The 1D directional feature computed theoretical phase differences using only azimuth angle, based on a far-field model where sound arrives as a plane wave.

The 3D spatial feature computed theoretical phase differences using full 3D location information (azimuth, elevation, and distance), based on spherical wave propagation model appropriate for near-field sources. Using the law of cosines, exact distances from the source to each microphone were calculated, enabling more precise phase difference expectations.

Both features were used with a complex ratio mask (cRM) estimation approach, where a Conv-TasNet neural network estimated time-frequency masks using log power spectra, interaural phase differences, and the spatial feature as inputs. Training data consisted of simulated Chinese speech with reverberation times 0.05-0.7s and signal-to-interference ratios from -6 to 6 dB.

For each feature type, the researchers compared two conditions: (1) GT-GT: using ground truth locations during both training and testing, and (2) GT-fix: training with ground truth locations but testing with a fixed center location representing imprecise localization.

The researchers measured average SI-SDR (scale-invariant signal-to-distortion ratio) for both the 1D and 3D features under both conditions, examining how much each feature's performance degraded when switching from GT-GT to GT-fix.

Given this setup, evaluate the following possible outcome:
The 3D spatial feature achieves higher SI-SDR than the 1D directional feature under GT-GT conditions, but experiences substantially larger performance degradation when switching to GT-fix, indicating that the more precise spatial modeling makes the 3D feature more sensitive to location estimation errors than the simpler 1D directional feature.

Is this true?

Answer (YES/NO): YES